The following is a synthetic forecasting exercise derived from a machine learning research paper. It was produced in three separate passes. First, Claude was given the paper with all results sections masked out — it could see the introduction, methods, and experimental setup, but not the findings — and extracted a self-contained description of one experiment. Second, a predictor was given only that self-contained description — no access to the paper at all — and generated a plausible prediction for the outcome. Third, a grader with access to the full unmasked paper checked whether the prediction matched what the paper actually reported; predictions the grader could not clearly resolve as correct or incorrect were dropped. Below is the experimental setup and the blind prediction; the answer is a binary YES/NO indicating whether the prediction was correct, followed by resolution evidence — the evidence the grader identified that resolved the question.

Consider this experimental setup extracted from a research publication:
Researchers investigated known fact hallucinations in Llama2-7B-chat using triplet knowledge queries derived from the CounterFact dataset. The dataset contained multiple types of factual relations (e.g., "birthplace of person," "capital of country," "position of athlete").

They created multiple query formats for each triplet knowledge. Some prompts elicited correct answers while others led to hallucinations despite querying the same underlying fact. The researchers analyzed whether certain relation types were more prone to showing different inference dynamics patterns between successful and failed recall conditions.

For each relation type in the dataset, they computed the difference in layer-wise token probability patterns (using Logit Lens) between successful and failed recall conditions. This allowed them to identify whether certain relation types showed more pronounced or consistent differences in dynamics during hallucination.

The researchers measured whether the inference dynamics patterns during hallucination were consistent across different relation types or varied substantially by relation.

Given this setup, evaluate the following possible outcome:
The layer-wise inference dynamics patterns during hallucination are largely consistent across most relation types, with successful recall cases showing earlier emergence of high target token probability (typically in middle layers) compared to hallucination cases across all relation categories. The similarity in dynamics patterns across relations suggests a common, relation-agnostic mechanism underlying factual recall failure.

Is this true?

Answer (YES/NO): YES